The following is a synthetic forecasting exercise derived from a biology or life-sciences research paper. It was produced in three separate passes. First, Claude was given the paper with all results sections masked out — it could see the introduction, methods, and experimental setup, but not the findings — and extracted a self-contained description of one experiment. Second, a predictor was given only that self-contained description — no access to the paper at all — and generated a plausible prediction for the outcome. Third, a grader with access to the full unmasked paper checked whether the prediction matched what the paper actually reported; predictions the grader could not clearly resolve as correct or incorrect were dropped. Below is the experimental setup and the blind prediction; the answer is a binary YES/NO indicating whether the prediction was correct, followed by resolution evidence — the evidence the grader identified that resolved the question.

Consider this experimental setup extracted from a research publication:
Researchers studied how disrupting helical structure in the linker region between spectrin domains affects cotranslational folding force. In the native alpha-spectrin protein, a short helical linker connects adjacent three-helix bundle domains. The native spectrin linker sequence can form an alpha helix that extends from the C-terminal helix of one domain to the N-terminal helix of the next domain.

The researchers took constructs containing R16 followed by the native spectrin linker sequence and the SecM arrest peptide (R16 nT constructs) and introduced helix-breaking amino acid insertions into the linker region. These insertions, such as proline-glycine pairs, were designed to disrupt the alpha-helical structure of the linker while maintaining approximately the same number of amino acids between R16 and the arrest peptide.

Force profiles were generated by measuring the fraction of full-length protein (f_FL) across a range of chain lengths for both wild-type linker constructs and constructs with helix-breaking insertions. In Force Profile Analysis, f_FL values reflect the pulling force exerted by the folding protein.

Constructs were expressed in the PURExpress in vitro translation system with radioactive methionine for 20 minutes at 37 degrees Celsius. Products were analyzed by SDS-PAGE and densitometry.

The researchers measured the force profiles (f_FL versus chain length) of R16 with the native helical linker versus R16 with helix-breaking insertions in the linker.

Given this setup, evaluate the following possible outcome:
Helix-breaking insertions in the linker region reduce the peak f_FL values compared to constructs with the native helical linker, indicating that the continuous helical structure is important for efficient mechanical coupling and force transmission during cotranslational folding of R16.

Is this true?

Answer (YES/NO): YES